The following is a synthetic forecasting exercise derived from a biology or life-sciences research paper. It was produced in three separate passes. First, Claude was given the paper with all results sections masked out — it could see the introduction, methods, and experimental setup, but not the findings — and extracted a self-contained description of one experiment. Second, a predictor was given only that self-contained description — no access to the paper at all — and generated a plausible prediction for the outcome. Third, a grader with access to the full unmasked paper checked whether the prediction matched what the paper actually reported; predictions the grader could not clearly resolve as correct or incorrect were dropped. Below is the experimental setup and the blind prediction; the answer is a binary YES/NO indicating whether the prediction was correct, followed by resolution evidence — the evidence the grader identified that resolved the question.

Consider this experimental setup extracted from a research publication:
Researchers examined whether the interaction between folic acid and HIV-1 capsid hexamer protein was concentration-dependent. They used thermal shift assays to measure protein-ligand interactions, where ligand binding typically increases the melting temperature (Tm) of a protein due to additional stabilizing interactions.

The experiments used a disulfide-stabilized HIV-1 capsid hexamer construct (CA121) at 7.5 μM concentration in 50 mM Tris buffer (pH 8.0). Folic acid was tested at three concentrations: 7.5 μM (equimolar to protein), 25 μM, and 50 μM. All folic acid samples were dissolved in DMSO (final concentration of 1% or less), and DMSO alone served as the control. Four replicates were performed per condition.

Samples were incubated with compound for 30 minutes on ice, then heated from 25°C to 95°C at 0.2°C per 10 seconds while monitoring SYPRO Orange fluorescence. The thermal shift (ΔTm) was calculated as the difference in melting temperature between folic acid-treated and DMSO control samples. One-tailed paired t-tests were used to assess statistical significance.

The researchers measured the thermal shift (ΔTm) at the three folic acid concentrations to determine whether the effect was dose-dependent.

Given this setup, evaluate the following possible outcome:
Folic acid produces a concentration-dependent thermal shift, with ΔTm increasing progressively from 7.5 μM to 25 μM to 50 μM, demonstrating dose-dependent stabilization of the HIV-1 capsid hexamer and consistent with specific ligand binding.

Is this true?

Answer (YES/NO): YES